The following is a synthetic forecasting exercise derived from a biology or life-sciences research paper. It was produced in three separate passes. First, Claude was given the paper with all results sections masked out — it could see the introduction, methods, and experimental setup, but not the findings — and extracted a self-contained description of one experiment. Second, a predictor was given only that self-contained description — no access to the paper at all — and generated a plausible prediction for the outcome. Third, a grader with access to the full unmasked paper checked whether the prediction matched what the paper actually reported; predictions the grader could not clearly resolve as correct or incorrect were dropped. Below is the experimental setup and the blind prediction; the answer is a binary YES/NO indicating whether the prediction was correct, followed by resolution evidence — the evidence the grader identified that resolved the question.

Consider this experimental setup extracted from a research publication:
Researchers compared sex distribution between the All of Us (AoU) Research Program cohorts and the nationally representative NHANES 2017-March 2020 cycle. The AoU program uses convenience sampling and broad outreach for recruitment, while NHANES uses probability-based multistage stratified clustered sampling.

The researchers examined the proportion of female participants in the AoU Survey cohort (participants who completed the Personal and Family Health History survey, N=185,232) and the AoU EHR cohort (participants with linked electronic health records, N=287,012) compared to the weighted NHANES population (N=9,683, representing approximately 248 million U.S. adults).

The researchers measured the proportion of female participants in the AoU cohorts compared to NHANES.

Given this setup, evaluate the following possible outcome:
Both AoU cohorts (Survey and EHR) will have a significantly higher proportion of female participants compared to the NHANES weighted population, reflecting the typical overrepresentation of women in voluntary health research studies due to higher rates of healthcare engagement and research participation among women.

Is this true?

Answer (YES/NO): YES